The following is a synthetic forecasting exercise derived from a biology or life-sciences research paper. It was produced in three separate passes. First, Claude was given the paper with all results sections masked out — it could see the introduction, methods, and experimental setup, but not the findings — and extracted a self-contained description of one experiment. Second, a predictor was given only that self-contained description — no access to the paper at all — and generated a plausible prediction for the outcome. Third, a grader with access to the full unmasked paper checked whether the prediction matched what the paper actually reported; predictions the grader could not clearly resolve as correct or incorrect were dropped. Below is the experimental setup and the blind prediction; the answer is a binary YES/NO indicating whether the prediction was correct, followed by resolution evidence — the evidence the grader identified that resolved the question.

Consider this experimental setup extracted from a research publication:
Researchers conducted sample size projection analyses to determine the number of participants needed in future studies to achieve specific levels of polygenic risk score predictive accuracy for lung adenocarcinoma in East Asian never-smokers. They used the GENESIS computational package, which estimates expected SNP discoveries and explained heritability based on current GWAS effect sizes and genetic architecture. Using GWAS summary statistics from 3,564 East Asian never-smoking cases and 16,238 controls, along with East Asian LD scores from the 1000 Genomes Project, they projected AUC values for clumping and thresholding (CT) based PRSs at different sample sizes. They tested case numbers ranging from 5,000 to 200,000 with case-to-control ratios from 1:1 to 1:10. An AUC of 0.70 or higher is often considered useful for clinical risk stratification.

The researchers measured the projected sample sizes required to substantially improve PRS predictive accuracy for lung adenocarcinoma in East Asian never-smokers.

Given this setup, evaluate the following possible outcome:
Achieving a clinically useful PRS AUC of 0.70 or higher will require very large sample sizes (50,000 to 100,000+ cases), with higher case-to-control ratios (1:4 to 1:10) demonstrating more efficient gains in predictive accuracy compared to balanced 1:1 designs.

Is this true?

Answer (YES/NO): YES